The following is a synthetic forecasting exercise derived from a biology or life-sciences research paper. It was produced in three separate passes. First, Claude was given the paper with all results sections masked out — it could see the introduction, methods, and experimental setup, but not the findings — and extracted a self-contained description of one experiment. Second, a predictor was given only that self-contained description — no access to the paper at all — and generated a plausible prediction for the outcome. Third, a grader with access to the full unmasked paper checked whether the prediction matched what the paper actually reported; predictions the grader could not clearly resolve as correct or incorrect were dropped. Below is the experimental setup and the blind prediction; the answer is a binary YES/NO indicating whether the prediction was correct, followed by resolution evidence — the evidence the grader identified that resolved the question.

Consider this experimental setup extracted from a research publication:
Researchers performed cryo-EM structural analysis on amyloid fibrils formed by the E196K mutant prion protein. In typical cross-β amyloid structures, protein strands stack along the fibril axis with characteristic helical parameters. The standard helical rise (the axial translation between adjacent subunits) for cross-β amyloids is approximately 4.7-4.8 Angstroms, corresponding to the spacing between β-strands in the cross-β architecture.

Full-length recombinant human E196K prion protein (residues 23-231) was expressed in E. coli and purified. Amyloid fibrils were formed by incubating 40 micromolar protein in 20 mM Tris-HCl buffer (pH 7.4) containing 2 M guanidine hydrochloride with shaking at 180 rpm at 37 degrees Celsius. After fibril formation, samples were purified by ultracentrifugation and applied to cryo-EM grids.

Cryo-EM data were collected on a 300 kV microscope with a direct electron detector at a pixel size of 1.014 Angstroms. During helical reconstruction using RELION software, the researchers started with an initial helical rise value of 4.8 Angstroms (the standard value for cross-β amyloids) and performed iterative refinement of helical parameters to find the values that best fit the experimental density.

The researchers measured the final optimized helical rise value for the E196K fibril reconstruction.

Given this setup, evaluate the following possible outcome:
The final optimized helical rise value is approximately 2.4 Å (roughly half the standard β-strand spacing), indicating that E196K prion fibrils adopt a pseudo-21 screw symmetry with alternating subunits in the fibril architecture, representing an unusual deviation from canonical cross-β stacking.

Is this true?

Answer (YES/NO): YES